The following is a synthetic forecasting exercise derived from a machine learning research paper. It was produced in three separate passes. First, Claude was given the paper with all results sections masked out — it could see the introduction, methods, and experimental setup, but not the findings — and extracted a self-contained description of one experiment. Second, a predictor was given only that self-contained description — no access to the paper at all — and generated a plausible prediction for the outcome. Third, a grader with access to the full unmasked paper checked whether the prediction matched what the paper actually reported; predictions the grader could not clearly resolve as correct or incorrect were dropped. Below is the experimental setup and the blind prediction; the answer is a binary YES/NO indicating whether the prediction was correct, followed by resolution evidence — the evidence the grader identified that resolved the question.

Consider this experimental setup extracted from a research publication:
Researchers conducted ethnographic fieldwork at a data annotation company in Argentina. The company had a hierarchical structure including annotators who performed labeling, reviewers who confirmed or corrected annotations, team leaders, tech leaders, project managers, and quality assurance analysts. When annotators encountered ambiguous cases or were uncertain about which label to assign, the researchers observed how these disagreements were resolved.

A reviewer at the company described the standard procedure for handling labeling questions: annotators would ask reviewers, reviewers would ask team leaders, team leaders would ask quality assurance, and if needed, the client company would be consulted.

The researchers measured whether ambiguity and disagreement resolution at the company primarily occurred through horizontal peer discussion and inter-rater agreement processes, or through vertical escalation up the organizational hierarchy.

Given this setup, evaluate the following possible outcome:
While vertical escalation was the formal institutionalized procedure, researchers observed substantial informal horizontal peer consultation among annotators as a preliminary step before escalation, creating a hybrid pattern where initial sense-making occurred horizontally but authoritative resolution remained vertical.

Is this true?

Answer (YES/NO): NO